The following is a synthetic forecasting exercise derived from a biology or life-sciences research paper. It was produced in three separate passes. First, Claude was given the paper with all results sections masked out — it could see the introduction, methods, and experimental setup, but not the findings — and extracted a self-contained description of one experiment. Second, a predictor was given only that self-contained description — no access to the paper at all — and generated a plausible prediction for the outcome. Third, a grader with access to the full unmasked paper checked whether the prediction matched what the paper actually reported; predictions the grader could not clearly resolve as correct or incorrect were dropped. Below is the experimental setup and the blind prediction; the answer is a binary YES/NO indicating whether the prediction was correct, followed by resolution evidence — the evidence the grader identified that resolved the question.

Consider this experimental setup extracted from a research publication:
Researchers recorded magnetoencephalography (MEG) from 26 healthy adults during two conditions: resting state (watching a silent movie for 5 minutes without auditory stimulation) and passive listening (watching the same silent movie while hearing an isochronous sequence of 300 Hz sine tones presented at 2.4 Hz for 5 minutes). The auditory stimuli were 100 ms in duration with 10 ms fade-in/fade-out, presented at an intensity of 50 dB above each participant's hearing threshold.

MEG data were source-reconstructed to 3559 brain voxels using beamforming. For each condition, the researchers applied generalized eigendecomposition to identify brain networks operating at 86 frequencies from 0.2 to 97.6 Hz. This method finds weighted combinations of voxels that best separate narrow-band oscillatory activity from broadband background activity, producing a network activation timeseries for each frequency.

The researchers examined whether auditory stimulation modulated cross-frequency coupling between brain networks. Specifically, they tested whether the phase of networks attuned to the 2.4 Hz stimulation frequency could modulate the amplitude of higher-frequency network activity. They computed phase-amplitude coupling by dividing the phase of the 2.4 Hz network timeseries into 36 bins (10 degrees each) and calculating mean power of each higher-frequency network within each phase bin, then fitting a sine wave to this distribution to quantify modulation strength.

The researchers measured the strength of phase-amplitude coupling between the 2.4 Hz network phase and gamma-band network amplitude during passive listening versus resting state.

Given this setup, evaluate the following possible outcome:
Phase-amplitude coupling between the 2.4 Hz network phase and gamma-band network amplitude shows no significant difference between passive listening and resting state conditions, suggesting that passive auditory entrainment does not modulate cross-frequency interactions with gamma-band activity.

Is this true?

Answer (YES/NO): NO